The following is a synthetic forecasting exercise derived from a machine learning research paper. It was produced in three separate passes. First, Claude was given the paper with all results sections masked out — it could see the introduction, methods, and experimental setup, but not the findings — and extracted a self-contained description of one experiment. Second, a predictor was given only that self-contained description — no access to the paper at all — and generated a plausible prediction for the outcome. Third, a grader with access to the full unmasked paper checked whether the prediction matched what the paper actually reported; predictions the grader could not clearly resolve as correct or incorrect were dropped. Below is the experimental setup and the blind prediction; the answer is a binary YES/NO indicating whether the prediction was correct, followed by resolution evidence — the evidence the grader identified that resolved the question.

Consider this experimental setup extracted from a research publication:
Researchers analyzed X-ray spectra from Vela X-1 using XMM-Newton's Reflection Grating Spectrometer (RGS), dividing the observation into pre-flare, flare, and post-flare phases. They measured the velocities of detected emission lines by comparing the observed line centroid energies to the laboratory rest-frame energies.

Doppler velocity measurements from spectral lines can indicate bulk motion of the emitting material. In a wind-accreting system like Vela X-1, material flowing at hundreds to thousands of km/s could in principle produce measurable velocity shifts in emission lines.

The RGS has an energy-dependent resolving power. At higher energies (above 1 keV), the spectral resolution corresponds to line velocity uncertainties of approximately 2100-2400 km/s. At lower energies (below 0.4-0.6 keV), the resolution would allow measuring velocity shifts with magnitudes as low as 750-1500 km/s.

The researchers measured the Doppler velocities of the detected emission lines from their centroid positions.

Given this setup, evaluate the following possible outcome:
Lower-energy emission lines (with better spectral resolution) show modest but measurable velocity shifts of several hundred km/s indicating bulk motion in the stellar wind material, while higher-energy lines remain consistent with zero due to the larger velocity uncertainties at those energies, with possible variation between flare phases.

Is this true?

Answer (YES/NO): NO